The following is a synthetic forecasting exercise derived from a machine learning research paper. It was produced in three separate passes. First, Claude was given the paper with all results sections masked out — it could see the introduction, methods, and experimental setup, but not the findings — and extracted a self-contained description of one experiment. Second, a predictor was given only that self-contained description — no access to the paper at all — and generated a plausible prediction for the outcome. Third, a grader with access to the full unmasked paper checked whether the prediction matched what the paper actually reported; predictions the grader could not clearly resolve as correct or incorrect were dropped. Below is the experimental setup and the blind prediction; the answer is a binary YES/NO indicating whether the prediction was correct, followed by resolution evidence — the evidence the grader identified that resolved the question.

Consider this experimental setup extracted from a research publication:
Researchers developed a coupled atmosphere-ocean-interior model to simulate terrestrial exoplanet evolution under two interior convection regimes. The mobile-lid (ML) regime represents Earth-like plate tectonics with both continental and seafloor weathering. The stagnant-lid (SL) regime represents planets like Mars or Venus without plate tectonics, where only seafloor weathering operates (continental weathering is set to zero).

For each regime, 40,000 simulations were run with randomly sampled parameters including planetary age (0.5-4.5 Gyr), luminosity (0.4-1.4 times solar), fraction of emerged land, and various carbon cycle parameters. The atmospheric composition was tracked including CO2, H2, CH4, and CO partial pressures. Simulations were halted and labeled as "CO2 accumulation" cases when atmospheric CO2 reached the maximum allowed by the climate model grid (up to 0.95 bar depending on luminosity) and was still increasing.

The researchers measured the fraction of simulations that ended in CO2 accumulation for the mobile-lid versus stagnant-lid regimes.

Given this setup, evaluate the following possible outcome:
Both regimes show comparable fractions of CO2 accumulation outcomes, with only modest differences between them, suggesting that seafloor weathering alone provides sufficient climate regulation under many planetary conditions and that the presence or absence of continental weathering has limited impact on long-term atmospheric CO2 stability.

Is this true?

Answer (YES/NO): NO